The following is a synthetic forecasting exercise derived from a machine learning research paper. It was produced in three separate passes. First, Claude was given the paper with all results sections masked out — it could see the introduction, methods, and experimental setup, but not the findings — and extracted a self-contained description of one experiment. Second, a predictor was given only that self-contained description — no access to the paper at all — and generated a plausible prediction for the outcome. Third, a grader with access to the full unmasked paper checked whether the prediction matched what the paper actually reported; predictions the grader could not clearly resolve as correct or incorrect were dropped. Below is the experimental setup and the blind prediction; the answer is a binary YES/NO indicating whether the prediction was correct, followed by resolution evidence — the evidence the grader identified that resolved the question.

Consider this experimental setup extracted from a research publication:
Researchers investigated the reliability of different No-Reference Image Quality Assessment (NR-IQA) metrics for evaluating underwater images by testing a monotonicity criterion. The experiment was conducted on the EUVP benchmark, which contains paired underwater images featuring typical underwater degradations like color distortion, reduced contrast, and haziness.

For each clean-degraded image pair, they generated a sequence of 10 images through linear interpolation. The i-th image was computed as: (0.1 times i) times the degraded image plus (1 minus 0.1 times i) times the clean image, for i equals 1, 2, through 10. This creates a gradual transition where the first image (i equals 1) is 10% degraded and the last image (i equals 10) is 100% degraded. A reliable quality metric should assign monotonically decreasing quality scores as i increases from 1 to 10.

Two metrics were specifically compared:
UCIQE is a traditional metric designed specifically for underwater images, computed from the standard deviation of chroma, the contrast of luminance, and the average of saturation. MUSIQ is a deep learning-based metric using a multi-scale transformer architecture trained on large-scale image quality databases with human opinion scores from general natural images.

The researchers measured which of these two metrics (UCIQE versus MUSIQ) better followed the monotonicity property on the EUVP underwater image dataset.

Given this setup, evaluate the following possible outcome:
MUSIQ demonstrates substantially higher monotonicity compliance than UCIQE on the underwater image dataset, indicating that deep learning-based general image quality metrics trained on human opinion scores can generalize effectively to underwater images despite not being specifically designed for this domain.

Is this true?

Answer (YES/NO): YES